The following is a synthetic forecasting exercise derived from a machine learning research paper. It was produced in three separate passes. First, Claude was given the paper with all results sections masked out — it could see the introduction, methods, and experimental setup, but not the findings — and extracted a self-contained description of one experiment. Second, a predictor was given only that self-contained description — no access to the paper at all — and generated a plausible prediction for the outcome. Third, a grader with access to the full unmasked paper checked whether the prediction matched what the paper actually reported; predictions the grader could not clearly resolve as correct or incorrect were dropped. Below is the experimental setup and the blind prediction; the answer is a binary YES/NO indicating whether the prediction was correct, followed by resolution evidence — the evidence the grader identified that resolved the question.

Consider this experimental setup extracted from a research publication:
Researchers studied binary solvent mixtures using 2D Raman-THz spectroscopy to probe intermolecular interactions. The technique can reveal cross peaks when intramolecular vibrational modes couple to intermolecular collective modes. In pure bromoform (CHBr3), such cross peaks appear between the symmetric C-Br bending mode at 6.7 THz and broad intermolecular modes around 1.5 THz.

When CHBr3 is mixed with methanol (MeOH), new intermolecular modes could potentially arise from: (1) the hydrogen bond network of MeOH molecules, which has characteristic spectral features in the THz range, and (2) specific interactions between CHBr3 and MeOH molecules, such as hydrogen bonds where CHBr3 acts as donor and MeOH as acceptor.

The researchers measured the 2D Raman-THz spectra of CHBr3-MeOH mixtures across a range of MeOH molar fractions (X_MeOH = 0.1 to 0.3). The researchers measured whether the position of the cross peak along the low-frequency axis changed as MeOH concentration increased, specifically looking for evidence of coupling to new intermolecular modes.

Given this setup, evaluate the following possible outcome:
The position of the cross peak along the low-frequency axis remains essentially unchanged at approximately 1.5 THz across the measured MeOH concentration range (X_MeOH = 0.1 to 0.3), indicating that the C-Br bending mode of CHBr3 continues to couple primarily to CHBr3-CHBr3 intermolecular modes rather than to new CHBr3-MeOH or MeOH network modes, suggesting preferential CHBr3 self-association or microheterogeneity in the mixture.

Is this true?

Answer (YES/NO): NO